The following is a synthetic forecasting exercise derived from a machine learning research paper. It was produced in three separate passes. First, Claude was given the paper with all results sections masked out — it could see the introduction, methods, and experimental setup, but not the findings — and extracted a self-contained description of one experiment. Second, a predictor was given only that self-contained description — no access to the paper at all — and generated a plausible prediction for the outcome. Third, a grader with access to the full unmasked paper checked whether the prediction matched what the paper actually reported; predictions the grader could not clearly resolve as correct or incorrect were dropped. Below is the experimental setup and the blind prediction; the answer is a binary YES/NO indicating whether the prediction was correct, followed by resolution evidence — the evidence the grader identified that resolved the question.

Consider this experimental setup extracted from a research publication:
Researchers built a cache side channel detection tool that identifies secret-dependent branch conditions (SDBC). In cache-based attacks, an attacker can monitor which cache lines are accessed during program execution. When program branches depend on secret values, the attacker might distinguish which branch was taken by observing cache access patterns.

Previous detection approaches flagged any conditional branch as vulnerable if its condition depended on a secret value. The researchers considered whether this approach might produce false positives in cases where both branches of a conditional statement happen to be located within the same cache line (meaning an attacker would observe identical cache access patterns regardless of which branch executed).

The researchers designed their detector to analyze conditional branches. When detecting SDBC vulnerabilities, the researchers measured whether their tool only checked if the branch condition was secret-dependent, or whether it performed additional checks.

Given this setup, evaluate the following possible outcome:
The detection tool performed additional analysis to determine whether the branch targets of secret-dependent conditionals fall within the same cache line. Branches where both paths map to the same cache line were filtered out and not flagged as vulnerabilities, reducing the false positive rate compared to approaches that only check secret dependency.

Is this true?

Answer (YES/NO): YES